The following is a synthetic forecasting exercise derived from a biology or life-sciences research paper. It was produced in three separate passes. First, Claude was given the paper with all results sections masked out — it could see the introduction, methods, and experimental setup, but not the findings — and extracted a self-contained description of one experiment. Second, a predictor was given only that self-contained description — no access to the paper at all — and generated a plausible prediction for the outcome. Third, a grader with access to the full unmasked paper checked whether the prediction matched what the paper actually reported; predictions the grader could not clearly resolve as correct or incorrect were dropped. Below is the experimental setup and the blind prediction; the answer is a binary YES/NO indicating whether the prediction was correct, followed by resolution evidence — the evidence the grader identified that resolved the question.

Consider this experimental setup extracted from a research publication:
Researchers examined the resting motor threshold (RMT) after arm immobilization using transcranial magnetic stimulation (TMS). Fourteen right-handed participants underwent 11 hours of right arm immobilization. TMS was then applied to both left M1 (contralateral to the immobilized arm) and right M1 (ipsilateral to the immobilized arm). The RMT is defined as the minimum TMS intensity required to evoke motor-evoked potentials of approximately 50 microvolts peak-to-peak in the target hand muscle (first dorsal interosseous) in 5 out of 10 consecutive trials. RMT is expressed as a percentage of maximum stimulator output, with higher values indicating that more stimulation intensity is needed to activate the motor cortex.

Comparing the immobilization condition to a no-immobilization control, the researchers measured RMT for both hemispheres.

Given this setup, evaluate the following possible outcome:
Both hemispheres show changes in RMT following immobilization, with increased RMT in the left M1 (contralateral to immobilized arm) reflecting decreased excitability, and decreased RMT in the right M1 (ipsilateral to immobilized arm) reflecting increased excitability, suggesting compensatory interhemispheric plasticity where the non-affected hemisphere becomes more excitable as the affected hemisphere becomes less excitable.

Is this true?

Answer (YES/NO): NO